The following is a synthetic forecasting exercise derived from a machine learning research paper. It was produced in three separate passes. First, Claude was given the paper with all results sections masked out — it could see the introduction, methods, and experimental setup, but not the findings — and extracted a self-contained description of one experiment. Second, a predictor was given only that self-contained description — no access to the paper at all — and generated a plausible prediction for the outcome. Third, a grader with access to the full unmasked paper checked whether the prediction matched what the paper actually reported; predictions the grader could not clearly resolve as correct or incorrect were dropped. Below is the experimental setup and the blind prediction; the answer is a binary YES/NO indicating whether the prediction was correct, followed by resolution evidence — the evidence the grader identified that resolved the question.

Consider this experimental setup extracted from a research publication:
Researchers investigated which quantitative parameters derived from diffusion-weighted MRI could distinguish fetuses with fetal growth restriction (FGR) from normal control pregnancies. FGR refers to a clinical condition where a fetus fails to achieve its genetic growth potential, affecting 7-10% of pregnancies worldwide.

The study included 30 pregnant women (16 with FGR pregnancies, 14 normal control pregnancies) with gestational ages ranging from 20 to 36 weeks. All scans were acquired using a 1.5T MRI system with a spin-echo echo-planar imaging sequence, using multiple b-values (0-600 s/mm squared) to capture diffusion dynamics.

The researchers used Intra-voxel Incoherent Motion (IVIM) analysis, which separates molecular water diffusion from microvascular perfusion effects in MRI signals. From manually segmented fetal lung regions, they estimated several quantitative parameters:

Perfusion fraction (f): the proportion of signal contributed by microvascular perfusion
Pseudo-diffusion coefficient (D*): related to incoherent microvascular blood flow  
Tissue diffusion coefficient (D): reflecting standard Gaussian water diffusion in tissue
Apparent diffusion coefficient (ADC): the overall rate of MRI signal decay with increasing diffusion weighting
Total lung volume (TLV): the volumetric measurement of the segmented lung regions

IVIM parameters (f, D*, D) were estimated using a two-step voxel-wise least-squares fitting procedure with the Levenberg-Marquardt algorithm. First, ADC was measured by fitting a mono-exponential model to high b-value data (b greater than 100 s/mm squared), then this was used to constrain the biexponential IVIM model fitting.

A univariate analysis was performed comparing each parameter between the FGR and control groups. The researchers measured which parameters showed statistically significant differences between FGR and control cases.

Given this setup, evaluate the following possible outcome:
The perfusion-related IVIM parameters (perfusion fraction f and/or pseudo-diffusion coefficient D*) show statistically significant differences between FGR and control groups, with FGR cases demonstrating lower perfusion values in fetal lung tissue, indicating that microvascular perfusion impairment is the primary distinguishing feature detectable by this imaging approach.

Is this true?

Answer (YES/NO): NO